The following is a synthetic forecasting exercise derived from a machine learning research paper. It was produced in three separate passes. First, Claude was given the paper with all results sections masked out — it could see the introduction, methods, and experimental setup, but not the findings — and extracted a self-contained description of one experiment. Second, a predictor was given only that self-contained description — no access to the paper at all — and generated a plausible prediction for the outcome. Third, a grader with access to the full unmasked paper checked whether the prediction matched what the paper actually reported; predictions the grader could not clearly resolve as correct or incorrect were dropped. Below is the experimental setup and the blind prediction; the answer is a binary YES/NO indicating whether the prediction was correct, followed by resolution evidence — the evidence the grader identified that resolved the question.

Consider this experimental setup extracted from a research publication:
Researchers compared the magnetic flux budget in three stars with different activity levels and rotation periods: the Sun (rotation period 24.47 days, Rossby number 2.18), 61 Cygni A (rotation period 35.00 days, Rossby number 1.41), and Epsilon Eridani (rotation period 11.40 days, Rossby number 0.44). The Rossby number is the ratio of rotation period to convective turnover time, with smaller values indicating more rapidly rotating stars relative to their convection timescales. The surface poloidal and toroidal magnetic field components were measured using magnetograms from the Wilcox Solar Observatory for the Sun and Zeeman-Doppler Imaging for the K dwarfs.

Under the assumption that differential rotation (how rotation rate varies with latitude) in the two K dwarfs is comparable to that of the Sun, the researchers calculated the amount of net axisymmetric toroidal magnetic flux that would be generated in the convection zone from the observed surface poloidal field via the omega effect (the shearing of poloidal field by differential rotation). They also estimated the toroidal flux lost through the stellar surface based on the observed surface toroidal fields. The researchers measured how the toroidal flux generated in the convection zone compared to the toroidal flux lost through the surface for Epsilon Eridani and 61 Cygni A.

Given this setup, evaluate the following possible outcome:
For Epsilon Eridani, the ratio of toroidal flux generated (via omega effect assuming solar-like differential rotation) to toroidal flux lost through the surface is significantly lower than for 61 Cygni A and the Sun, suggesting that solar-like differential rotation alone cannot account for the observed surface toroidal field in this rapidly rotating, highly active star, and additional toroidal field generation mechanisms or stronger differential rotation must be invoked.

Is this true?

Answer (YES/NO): NO